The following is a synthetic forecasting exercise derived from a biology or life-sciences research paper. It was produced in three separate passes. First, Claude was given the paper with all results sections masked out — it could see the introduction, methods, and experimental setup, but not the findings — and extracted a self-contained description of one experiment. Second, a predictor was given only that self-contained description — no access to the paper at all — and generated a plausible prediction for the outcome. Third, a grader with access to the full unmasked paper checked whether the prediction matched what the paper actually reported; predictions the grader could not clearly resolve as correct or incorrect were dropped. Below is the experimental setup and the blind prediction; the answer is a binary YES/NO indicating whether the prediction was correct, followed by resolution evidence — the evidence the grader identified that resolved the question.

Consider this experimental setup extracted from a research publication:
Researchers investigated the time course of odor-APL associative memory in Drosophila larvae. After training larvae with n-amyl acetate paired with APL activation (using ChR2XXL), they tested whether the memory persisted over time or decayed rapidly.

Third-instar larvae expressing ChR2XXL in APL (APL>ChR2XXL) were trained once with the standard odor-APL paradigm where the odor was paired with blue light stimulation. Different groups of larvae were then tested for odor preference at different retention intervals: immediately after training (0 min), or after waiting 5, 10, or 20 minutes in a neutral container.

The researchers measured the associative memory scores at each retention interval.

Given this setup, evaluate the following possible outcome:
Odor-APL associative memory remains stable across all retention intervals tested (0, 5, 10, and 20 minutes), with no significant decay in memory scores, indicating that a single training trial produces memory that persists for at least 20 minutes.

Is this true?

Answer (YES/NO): NO